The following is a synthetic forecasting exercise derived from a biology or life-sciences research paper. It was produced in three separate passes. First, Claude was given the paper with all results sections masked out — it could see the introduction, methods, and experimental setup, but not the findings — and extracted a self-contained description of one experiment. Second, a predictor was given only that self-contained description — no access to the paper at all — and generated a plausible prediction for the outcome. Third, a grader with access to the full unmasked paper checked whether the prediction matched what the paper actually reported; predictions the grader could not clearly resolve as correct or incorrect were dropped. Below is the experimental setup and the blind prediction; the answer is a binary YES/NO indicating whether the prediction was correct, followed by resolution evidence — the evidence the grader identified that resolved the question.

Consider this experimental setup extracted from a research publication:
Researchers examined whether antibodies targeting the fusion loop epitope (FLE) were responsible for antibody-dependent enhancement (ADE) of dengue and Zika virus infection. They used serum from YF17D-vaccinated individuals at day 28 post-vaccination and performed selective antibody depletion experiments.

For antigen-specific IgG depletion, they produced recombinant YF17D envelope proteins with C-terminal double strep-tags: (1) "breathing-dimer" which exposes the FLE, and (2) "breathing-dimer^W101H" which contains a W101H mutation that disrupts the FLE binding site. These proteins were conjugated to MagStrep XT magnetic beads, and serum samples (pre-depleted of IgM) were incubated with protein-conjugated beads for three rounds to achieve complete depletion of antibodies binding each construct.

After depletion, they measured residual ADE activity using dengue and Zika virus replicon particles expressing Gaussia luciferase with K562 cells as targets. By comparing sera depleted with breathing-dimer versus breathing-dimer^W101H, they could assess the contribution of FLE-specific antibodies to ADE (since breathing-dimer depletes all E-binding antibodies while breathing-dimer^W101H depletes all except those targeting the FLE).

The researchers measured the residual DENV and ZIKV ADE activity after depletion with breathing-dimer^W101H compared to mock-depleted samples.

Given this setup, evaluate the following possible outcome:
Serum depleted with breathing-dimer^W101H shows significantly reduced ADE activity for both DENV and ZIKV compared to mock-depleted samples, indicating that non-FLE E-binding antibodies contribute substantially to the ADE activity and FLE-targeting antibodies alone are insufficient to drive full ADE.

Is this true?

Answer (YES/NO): NO